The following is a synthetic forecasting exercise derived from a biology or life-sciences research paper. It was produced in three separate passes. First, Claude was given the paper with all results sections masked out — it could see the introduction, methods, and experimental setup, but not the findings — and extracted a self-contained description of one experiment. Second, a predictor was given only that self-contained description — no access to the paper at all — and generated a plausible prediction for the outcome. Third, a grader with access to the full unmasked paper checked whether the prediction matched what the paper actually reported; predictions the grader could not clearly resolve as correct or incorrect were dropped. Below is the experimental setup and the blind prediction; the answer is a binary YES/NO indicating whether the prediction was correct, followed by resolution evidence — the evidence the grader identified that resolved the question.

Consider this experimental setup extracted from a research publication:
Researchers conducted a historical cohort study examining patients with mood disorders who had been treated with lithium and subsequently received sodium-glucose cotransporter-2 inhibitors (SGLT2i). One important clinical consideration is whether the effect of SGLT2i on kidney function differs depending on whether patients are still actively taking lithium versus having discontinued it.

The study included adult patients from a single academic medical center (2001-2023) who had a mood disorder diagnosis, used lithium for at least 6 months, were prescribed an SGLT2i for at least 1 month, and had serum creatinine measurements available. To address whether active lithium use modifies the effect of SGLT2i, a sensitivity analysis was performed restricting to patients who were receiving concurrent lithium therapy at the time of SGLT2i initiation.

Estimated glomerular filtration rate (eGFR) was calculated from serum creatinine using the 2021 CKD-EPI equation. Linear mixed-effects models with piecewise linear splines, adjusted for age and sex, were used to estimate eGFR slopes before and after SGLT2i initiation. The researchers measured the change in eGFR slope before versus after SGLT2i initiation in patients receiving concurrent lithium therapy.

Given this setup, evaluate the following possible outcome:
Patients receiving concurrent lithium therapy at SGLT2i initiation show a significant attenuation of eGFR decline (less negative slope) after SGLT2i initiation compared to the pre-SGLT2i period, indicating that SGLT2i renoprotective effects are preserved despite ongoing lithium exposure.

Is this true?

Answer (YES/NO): NO